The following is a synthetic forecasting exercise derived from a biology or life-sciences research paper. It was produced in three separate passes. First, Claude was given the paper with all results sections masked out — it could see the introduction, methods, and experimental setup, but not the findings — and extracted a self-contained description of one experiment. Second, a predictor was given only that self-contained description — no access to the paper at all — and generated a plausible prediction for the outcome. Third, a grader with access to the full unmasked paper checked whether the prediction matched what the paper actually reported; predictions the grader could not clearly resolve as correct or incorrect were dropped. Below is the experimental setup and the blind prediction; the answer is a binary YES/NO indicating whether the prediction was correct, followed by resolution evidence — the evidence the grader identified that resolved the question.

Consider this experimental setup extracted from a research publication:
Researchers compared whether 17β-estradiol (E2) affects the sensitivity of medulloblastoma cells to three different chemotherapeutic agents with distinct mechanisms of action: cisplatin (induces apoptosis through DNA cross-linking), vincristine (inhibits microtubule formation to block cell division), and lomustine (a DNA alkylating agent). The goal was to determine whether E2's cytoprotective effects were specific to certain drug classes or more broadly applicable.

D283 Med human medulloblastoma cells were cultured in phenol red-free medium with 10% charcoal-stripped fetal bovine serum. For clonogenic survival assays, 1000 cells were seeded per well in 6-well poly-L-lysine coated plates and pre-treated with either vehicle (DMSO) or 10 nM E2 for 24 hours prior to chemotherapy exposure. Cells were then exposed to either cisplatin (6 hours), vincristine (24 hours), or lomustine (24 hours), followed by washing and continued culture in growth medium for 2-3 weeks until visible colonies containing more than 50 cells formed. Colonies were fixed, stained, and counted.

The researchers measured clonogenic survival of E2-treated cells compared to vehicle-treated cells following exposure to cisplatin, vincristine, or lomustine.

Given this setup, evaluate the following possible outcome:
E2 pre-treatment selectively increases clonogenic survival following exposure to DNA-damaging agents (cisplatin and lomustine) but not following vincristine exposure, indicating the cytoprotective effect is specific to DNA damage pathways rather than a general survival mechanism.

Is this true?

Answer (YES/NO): NO